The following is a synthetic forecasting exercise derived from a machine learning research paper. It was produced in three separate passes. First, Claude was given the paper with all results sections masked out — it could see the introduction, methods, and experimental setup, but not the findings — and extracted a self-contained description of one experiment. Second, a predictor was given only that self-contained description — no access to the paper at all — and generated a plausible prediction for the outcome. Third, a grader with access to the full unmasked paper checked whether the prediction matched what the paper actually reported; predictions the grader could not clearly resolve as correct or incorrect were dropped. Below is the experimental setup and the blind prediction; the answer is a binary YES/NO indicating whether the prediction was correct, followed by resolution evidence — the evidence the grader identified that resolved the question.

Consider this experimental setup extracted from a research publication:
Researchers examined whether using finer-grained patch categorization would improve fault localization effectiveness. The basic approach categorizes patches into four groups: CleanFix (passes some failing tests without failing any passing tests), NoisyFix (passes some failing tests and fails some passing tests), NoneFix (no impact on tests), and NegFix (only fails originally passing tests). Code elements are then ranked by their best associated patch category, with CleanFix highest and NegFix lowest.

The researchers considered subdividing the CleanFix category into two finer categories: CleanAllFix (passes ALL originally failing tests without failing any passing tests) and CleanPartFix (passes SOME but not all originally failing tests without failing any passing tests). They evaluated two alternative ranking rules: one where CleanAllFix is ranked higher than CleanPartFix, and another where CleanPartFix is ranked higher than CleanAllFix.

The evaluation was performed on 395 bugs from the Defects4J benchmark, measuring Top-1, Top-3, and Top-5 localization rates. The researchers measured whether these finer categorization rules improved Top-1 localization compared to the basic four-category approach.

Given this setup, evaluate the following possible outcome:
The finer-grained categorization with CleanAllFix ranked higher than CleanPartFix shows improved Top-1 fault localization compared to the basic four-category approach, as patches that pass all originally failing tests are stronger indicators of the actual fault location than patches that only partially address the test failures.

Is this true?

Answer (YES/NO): NO